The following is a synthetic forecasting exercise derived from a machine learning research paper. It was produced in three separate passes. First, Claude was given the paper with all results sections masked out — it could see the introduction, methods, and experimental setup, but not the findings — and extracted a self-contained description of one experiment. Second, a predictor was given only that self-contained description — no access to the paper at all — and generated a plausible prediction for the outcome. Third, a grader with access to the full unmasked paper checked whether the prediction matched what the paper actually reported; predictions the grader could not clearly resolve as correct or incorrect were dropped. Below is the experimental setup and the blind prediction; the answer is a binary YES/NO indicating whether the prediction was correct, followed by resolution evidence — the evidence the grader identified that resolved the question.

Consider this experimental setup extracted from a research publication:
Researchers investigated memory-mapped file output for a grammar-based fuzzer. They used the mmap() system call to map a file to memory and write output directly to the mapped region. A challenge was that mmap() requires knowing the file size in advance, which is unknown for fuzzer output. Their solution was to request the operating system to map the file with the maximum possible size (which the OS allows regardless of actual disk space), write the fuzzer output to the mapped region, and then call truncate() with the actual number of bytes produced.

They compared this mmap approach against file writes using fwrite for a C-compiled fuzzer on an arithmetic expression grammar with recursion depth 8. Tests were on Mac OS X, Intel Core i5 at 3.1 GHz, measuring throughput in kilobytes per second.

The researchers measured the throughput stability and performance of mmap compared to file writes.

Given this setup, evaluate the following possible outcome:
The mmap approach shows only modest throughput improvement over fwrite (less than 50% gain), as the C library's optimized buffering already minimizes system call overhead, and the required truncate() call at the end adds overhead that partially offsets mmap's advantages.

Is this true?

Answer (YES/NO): NO